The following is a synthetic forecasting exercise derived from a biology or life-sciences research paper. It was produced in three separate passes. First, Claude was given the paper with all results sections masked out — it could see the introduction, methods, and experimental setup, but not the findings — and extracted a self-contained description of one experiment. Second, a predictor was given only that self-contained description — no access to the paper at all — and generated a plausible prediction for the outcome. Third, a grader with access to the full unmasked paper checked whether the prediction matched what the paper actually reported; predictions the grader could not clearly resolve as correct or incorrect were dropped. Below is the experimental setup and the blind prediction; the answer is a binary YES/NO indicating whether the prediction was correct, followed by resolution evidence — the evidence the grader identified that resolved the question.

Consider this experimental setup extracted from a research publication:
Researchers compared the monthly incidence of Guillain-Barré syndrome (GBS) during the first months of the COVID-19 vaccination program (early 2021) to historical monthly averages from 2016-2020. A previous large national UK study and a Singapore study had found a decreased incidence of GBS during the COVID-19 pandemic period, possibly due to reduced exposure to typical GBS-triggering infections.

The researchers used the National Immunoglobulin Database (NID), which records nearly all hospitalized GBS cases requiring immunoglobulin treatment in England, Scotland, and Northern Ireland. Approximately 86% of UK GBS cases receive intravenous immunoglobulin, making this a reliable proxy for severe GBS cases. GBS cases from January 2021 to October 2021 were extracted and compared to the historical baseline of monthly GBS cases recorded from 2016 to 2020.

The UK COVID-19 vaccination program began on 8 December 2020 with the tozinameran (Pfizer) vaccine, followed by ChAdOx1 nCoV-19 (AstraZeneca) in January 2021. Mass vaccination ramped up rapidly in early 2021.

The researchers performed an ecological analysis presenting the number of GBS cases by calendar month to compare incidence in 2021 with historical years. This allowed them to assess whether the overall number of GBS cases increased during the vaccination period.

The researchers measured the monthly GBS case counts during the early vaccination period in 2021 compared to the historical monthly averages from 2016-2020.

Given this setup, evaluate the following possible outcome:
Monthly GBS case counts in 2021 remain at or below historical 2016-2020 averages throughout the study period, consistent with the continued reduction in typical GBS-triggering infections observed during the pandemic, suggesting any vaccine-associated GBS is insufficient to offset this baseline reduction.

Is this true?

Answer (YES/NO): NO